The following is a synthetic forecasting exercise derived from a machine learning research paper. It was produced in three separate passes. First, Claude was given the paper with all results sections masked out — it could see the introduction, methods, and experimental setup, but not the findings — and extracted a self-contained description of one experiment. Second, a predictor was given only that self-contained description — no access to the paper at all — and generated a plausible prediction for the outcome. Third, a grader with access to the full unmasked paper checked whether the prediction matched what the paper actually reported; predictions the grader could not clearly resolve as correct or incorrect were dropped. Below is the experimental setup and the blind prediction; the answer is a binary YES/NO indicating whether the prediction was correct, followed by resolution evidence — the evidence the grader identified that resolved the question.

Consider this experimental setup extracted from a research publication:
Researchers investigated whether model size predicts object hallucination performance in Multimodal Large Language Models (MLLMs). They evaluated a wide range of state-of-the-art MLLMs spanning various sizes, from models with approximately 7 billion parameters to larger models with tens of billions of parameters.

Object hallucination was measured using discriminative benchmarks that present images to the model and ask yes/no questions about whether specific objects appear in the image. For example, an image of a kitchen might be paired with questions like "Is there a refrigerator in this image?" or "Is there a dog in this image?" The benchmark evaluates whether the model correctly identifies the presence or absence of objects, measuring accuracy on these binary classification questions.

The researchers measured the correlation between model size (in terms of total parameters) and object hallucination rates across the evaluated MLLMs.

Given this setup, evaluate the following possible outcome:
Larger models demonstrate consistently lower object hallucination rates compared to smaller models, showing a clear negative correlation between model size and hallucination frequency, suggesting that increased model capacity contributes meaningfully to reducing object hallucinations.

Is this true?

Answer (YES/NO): NO